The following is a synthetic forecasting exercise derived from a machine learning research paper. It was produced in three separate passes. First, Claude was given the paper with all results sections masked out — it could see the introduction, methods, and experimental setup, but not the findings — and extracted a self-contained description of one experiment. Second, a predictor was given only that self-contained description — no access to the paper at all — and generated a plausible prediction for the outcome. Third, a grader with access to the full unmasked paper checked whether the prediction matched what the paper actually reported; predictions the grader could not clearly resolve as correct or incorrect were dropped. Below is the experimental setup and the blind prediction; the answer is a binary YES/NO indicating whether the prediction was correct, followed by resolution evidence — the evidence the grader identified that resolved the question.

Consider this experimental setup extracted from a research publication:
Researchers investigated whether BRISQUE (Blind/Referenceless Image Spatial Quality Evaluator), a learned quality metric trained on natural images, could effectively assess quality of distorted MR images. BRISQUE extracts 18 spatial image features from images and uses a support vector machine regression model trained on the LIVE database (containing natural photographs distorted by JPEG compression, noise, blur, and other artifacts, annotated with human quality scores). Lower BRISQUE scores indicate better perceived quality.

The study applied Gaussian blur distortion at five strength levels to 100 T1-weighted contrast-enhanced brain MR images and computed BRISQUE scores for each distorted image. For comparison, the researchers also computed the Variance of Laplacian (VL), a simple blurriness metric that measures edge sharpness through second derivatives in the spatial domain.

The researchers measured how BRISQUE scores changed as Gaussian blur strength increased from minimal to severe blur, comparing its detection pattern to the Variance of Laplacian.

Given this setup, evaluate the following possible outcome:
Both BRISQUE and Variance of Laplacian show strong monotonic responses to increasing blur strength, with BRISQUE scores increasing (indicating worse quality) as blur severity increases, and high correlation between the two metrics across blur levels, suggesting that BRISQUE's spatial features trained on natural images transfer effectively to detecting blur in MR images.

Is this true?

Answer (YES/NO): NO